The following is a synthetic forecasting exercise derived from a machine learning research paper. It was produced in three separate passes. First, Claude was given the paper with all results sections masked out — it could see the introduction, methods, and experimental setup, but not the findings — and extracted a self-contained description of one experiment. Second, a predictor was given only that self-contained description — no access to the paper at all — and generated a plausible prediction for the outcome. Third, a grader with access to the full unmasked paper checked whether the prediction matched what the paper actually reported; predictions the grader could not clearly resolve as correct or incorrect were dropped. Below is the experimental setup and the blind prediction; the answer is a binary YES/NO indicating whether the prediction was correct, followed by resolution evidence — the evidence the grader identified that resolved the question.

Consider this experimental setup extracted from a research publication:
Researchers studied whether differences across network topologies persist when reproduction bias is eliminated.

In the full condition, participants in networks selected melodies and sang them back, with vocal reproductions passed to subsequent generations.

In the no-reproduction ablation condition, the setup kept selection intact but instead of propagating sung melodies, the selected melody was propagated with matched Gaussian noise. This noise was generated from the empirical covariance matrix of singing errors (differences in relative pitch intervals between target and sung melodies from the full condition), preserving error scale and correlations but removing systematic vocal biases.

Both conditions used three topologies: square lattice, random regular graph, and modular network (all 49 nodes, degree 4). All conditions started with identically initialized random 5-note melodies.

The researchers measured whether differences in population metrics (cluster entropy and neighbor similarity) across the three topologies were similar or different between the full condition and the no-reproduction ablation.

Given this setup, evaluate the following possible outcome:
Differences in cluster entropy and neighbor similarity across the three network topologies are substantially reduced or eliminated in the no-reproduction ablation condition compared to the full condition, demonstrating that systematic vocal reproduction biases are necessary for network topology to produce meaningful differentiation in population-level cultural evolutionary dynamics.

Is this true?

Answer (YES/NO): YES